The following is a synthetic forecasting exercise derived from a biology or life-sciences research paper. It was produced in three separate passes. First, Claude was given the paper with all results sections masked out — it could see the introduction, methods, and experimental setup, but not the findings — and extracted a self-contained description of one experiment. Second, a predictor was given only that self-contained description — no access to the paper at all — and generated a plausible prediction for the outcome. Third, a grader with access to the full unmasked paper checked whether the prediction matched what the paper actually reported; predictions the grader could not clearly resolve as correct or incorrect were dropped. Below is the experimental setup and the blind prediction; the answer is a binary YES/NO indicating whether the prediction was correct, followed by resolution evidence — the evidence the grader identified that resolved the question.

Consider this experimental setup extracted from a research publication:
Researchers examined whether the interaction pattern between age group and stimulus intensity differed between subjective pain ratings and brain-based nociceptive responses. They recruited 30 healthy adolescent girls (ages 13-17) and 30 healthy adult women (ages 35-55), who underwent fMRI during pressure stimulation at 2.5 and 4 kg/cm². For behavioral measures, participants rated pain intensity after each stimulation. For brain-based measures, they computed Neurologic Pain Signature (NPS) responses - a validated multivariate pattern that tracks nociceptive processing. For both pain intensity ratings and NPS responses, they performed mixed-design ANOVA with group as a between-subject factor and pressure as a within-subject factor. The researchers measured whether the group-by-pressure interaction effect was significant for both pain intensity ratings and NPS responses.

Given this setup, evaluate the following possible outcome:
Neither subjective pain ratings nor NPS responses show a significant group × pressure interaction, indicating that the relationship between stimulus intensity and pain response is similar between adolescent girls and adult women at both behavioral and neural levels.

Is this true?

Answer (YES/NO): NO